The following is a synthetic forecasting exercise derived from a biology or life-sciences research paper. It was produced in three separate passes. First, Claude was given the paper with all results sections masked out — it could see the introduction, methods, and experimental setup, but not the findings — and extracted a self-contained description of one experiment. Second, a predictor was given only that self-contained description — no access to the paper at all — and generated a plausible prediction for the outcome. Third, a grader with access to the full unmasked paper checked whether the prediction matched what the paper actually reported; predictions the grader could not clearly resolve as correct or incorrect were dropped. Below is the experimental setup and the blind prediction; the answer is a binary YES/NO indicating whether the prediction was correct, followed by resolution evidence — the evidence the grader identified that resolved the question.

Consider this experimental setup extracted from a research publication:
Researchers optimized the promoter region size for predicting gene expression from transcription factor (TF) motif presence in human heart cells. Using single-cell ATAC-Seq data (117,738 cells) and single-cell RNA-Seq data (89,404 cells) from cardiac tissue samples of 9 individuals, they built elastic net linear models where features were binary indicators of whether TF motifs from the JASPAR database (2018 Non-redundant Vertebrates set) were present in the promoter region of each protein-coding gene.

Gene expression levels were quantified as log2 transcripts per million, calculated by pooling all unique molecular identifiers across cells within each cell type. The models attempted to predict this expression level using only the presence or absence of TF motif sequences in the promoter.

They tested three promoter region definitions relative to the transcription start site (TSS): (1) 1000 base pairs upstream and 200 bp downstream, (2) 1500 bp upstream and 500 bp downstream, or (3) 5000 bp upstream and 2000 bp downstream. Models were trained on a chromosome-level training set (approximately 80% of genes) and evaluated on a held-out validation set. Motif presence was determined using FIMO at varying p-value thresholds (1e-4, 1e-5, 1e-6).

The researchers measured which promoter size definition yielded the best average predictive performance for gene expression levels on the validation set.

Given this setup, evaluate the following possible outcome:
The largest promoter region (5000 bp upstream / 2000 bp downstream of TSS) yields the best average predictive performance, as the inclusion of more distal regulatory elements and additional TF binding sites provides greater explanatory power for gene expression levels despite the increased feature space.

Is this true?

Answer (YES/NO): NO